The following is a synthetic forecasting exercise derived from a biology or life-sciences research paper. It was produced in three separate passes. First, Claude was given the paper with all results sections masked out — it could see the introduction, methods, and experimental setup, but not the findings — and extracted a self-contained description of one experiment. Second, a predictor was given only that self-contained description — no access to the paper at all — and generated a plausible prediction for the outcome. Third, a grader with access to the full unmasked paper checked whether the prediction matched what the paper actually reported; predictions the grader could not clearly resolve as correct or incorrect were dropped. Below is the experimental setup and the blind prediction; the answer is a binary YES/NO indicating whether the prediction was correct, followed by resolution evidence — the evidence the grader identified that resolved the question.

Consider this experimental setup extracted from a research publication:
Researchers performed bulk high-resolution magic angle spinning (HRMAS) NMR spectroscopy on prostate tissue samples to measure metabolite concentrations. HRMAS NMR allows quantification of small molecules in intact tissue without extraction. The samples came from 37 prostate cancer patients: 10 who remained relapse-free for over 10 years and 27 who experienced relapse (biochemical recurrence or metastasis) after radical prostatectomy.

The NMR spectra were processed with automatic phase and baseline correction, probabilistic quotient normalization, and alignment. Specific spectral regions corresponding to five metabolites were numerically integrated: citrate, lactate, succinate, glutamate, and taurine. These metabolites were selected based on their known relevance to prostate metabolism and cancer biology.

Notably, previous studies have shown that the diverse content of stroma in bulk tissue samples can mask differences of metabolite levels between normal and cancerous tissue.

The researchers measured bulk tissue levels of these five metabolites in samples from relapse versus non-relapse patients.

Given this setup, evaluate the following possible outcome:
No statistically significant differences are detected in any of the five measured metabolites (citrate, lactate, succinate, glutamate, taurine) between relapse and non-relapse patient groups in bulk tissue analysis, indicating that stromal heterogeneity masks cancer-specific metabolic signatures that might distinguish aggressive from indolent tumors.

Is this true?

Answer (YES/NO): NO